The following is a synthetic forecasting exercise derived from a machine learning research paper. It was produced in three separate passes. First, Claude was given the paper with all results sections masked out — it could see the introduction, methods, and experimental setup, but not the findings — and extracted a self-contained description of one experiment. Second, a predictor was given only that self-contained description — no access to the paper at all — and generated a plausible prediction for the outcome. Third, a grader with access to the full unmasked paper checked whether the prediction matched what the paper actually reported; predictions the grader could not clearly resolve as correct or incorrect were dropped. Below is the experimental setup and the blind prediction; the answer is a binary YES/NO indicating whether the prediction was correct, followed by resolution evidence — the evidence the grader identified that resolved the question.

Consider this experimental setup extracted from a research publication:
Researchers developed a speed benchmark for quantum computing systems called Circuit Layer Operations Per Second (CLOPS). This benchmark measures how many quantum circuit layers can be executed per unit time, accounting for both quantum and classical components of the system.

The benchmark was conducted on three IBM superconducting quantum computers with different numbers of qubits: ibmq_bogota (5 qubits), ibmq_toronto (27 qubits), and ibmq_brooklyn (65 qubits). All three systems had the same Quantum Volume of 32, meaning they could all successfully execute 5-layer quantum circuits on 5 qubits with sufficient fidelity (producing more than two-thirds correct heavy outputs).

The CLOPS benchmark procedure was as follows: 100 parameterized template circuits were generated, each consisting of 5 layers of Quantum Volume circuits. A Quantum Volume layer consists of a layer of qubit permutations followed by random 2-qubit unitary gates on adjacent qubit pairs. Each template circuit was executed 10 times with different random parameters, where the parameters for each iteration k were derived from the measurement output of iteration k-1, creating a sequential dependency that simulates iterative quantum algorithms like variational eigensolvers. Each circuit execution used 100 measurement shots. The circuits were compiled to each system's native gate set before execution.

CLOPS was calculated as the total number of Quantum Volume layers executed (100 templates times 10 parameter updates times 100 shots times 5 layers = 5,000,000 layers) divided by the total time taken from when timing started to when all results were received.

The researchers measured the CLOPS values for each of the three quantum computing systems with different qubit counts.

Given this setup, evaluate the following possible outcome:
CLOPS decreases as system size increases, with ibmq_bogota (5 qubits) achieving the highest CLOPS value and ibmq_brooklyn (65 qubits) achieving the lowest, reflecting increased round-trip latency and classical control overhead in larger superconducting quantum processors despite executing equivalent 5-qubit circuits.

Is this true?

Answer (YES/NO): YES